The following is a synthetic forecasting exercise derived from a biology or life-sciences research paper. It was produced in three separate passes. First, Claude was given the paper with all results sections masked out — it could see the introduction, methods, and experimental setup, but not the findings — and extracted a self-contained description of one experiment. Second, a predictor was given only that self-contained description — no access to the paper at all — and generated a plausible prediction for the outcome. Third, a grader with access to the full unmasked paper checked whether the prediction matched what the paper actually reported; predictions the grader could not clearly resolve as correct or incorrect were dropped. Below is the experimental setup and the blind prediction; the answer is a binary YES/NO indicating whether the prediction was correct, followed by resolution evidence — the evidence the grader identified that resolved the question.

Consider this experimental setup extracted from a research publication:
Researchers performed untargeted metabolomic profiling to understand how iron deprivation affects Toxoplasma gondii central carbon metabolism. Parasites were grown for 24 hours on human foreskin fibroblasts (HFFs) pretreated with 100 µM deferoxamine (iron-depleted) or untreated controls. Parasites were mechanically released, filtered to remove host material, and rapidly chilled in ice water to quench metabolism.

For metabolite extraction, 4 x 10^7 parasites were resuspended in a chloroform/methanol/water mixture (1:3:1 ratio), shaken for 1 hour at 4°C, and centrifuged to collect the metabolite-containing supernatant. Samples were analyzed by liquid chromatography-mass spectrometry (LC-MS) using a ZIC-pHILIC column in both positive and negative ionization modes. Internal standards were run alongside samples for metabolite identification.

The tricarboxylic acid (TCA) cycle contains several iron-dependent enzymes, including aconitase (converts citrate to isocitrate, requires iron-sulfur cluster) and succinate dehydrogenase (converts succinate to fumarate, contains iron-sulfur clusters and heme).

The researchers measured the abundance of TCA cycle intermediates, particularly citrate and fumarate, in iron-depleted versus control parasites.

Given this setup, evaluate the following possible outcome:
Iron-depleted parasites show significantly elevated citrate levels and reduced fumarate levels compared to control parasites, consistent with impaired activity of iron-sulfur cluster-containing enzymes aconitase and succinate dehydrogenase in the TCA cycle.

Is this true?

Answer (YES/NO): NO